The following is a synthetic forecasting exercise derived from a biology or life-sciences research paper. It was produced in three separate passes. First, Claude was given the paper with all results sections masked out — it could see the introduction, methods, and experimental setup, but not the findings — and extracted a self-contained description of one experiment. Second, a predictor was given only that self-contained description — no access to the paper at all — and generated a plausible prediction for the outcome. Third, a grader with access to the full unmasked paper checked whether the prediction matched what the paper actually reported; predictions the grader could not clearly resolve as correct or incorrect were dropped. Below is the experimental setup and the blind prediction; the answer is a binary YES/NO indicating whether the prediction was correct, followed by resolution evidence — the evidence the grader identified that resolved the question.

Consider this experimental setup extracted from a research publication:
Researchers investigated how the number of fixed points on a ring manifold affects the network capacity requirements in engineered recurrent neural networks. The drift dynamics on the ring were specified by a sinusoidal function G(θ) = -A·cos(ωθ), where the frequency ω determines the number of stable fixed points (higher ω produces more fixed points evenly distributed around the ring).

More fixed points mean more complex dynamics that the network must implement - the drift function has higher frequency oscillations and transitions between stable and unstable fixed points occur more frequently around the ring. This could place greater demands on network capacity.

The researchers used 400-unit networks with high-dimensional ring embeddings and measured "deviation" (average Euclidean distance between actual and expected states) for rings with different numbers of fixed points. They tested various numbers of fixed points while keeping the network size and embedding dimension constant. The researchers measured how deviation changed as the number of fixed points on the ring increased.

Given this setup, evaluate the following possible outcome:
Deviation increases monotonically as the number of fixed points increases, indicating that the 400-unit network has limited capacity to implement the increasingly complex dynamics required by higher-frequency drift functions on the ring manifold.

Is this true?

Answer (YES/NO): NO